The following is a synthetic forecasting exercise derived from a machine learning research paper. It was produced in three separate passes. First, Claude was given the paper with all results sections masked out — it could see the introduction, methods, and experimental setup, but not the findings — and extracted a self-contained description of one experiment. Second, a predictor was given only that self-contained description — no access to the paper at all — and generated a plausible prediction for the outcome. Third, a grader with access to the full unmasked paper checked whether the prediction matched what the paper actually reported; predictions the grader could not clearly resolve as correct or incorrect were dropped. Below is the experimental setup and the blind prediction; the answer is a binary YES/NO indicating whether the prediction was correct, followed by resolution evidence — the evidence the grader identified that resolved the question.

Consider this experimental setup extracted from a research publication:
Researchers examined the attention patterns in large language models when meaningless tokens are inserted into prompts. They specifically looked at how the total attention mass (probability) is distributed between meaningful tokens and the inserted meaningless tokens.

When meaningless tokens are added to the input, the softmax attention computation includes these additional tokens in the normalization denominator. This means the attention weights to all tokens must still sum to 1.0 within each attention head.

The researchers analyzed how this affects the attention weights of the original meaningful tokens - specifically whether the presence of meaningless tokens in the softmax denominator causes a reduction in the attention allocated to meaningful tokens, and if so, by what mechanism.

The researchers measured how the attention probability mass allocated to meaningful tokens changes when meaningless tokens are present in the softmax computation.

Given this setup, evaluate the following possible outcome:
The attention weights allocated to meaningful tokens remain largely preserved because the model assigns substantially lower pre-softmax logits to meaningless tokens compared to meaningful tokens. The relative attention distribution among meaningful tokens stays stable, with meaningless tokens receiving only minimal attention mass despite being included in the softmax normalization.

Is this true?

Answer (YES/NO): NO